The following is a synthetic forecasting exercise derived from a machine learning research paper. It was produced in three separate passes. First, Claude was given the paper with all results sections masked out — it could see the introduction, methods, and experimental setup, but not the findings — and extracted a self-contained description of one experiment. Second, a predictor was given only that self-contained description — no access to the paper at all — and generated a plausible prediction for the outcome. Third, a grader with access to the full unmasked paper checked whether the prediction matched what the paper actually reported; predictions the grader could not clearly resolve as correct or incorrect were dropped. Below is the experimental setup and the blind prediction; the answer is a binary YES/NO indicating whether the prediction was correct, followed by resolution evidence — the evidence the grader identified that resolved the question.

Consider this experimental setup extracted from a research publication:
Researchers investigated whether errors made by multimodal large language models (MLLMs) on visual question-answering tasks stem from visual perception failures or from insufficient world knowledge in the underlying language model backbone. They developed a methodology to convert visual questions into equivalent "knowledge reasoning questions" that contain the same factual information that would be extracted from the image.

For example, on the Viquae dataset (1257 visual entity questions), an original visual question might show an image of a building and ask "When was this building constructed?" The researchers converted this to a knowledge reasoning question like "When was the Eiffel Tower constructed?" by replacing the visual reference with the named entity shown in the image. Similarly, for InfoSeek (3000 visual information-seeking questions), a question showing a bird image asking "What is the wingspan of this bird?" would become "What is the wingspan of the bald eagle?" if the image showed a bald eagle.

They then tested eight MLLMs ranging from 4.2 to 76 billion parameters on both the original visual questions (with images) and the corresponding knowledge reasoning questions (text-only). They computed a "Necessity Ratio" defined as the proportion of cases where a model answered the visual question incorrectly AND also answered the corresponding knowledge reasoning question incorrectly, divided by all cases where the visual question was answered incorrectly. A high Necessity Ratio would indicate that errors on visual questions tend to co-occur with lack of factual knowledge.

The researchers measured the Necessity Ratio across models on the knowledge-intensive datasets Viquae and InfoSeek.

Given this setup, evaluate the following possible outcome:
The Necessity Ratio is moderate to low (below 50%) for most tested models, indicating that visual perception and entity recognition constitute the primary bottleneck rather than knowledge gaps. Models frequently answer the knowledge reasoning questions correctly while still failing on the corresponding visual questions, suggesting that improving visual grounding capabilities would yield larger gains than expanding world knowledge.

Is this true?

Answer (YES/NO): NO